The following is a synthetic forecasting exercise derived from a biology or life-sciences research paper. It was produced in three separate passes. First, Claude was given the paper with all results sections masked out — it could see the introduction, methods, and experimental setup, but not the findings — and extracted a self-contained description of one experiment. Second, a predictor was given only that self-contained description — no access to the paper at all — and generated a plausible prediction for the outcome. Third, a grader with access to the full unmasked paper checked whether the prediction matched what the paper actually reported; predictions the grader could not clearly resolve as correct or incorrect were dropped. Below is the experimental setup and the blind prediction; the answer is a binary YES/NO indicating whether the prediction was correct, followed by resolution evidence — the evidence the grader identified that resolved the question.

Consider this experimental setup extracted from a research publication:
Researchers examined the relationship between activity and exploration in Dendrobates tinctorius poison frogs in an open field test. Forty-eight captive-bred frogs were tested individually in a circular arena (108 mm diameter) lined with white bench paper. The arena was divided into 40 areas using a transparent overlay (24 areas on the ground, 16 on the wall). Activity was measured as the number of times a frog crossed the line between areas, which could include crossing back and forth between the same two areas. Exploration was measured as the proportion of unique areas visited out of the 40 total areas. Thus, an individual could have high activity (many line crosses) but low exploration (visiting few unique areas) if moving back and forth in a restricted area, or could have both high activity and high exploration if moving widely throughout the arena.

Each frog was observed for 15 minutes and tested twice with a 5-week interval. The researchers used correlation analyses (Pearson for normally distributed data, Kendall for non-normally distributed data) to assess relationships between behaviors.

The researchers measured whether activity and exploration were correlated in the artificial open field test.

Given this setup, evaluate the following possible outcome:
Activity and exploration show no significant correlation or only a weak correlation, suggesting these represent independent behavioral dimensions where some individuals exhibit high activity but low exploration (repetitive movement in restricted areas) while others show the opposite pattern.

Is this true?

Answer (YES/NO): NO